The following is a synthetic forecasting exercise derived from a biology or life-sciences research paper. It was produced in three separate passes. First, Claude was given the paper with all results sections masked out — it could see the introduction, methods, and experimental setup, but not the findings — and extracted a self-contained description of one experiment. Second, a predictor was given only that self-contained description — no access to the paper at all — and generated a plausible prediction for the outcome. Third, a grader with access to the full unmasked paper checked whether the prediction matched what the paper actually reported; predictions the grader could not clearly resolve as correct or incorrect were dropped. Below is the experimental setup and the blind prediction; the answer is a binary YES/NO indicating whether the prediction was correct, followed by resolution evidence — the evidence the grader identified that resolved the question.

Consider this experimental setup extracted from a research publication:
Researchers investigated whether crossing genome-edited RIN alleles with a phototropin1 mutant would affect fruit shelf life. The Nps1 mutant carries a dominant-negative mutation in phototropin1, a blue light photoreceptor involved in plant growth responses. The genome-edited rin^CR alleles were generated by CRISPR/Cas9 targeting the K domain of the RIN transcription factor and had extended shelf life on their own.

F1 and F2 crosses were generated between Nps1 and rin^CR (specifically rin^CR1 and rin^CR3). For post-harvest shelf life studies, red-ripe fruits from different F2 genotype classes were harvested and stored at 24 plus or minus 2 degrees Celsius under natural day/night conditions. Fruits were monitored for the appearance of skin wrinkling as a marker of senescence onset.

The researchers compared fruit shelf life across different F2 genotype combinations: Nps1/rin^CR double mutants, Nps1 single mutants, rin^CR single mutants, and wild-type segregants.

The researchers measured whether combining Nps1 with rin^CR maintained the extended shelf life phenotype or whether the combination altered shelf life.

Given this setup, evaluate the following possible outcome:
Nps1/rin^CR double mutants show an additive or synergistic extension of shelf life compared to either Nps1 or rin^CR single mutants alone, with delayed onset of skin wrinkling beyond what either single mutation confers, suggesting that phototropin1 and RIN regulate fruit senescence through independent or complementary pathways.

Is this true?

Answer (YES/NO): NO